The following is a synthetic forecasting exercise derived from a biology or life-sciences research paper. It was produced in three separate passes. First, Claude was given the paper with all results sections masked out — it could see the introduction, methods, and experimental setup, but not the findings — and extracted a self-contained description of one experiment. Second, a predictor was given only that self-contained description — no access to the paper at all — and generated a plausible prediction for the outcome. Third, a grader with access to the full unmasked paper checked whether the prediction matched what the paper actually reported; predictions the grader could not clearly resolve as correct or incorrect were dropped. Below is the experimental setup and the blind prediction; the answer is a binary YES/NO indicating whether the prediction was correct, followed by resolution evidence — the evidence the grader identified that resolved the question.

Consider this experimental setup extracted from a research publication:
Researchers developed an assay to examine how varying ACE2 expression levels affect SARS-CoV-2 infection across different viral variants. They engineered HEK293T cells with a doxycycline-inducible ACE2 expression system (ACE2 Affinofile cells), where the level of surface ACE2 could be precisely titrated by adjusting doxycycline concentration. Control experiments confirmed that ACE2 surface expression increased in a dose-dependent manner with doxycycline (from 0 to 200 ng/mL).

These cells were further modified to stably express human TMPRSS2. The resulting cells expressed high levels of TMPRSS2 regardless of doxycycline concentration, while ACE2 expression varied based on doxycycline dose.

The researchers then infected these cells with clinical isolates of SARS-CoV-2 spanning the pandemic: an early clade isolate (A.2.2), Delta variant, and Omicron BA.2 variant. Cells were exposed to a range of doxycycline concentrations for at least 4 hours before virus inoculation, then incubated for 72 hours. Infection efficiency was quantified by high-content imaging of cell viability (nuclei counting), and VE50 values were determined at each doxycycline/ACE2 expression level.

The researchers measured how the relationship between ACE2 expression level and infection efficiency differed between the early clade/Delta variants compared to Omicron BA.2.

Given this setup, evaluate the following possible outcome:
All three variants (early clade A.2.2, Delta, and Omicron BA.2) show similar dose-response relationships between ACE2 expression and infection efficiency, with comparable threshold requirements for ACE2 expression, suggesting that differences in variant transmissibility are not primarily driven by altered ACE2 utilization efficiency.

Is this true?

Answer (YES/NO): NO